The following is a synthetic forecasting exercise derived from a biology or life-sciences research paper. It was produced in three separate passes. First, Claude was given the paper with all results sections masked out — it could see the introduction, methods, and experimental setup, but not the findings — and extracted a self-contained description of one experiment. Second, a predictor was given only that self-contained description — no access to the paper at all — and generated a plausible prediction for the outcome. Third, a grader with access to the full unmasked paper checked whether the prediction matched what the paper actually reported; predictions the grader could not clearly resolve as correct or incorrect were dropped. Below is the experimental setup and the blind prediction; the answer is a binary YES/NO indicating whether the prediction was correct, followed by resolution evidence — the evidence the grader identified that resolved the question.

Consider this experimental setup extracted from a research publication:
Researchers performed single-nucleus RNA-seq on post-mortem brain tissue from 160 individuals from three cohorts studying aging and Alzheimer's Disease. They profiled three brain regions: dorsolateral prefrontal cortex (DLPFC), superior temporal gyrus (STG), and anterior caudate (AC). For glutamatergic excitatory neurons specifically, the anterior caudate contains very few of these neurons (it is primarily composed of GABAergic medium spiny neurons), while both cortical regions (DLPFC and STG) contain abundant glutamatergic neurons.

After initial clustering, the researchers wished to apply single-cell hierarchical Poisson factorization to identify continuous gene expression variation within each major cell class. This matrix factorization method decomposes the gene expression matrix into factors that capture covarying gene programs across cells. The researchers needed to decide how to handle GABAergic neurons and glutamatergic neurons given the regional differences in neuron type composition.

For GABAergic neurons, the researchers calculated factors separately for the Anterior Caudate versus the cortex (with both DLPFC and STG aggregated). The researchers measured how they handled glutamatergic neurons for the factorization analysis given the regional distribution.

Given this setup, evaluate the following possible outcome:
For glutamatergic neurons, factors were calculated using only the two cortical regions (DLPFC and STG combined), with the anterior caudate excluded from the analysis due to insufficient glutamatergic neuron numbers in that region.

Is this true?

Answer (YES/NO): YES